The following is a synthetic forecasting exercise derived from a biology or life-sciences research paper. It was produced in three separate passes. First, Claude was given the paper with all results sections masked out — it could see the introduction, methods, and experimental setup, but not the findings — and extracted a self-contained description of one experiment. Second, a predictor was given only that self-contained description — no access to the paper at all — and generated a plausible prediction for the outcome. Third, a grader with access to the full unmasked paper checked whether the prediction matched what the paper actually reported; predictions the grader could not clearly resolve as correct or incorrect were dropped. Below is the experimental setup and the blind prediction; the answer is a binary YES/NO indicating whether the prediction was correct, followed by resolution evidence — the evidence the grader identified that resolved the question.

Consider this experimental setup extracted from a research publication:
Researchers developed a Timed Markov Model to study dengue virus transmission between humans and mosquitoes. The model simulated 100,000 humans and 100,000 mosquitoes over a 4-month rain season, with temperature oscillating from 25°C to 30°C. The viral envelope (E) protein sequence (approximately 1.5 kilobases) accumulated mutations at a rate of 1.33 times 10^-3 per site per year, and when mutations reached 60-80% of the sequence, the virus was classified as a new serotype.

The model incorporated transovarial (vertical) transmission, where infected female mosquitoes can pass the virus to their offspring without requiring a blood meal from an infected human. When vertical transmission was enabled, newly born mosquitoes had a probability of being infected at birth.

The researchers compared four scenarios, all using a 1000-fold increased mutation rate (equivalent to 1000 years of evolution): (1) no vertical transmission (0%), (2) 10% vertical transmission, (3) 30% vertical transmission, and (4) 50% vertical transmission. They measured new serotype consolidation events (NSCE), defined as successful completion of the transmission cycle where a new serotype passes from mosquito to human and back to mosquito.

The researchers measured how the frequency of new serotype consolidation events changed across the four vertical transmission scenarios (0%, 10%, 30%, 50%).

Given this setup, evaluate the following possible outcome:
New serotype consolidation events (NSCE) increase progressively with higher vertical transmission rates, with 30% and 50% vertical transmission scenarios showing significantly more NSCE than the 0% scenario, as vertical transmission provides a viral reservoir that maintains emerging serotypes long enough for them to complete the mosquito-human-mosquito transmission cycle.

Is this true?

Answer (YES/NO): NO